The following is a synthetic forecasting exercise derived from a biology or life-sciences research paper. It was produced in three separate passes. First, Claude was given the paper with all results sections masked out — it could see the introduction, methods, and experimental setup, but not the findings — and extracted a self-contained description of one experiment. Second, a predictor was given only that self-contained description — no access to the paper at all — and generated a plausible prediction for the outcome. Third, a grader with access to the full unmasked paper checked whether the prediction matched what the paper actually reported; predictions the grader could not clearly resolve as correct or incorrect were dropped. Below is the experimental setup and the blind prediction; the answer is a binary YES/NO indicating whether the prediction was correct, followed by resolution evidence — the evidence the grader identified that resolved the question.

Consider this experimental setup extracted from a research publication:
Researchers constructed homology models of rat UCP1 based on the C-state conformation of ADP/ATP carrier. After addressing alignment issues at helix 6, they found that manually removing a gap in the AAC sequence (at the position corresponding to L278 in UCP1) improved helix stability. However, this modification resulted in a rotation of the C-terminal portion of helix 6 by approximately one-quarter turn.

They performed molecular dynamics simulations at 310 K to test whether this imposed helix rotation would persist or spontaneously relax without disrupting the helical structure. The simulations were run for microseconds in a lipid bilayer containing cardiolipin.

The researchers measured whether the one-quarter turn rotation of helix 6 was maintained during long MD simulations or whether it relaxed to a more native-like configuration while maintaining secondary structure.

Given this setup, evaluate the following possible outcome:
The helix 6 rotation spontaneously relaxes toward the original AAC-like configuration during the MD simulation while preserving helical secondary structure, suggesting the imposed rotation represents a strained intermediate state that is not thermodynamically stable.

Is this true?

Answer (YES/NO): NO